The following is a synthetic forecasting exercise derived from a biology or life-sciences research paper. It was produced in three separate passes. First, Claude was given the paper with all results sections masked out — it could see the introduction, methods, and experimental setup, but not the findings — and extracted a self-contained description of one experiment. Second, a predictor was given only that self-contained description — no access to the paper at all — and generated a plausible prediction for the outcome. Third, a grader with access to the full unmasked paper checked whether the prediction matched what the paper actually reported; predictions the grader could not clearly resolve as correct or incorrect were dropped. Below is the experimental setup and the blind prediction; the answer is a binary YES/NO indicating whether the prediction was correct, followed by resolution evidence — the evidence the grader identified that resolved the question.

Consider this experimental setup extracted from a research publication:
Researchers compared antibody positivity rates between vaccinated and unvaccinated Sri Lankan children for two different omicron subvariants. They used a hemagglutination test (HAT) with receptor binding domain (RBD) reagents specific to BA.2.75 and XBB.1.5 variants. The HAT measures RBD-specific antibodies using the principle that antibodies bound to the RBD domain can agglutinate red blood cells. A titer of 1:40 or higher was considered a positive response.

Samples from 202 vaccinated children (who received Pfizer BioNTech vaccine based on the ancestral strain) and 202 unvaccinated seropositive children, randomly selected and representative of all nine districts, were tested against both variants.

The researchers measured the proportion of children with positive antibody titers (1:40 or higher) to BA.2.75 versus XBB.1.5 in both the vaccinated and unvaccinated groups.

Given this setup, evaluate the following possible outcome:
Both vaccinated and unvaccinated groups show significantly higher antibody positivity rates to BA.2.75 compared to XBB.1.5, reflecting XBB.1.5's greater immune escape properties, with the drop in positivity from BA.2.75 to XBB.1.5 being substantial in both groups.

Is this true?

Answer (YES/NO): NO